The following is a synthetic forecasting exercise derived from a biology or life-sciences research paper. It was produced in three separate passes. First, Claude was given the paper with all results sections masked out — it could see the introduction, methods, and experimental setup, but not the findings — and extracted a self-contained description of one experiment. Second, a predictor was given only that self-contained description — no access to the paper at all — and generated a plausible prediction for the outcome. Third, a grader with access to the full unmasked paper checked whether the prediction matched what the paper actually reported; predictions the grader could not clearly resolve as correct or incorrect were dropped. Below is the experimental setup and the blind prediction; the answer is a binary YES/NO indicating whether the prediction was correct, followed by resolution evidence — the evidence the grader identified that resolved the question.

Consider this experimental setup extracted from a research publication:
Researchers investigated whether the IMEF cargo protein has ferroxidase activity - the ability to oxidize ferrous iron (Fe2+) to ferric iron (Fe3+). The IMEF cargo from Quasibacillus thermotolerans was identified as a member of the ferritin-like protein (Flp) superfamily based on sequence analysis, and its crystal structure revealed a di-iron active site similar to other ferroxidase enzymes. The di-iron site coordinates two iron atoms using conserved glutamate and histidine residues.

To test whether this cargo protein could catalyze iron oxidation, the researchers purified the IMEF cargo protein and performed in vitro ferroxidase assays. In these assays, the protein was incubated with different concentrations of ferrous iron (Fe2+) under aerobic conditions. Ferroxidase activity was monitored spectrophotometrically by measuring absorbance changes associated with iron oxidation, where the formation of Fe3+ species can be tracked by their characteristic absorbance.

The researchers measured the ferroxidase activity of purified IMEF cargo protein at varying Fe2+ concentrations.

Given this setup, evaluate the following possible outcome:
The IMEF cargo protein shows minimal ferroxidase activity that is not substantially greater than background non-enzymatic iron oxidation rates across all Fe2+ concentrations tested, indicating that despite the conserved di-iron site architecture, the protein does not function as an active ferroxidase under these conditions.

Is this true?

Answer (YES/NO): NO